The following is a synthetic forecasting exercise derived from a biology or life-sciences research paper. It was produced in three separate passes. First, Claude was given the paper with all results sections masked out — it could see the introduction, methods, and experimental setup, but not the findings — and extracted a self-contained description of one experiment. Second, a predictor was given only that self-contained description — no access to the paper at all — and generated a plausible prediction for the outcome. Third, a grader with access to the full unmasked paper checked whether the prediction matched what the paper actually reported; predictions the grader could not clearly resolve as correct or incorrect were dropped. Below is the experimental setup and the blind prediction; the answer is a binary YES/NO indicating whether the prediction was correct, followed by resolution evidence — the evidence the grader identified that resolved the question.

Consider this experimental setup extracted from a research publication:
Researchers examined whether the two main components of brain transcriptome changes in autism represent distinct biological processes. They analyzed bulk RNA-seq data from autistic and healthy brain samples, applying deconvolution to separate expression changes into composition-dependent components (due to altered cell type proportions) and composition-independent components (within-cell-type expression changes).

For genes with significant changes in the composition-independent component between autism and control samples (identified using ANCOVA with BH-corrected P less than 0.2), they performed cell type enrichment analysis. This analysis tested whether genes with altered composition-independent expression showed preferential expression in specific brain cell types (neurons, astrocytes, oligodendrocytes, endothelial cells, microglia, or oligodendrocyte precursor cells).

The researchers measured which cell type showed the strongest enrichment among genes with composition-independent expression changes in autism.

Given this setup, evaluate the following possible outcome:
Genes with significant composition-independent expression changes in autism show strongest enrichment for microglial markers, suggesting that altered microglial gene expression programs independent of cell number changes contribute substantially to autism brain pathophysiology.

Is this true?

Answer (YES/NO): NO